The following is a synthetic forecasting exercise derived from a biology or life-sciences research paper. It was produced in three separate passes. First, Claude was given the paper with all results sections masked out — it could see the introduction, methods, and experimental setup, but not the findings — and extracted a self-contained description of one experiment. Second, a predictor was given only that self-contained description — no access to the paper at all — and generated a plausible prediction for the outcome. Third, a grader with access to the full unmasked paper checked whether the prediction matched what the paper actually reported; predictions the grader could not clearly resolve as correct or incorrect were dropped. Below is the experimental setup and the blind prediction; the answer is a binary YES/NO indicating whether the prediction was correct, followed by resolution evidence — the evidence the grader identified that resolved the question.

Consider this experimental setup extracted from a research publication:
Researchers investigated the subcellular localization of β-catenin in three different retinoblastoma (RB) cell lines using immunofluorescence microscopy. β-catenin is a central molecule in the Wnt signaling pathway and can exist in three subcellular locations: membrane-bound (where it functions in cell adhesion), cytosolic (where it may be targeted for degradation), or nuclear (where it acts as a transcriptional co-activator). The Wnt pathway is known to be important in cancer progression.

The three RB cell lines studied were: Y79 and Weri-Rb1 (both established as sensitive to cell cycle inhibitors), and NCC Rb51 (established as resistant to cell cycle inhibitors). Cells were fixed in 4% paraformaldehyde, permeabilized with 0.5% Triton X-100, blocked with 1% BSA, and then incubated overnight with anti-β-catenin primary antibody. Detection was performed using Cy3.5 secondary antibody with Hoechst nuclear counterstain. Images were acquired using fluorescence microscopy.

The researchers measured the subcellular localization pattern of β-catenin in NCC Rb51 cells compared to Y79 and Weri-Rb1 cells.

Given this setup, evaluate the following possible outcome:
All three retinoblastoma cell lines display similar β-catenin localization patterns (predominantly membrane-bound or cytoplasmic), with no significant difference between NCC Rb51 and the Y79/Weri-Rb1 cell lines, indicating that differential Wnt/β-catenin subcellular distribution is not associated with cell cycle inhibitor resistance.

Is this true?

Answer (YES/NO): NO